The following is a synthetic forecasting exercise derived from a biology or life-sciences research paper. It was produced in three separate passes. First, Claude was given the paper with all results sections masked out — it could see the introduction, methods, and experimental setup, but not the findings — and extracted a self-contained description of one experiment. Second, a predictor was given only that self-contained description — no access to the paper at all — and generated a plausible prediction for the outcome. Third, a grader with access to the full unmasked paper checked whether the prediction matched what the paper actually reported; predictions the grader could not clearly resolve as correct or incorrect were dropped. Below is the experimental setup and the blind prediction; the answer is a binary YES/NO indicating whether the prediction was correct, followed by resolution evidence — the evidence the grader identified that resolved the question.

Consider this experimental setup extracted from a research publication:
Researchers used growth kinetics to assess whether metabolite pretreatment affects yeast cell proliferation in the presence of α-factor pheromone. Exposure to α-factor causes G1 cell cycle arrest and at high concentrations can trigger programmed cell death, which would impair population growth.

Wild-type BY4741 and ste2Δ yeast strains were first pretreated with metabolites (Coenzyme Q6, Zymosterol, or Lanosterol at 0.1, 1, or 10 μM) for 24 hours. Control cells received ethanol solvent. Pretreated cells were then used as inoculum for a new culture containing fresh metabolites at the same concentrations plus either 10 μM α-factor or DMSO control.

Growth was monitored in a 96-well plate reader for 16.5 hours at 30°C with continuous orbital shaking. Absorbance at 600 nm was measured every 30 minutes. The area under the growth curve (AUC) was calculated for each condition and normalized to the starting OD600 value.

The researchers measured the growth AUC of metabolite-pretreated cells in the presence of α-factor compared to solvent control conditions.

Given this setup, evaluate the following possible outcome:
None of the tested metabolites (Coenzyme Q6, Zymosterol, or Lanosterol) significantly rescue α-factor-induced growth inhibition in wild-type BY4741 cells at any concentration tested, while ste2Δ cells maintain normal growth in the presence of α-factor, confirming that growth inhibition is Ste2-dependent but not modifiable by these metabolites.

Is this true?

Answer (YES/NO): NO